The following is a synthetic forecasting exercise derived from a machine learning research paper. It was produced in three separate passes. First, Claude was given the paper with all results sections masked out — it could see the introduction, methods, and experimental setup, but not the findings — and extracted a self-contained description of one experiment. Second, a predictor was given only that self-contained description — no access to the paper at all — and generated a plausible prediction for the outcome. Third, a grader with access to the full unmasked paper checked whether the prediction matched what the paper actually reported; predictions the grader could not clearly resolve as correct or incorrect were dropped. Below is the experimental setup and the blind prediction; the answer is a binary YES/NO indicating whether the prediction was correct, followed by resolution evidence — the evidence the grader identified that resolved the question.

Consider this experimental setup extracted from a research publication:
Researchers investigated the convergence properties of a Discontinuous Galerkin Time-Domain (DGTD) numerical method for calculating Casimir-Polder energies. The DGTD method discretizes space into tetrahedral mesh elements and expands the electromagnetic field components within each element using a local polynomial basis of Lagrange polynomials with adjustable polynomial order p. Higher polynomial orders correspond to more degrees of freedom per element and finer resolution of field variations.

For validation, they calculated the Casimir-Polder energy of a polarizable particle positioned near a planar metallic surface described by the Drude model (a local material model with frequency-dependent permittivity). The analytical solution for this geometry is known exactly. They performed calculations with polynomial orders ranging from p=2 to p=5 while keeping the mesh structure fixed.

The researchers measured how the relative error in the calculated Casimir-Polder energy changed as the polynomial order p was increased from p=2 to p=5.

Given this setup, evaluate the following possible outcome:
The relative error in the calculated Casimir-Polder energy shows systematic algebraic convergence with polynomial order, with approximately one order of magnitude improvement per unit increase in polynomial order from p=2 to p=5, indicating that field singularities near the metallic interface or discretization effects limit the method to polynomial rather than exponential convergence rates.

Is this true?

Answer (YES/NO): NO